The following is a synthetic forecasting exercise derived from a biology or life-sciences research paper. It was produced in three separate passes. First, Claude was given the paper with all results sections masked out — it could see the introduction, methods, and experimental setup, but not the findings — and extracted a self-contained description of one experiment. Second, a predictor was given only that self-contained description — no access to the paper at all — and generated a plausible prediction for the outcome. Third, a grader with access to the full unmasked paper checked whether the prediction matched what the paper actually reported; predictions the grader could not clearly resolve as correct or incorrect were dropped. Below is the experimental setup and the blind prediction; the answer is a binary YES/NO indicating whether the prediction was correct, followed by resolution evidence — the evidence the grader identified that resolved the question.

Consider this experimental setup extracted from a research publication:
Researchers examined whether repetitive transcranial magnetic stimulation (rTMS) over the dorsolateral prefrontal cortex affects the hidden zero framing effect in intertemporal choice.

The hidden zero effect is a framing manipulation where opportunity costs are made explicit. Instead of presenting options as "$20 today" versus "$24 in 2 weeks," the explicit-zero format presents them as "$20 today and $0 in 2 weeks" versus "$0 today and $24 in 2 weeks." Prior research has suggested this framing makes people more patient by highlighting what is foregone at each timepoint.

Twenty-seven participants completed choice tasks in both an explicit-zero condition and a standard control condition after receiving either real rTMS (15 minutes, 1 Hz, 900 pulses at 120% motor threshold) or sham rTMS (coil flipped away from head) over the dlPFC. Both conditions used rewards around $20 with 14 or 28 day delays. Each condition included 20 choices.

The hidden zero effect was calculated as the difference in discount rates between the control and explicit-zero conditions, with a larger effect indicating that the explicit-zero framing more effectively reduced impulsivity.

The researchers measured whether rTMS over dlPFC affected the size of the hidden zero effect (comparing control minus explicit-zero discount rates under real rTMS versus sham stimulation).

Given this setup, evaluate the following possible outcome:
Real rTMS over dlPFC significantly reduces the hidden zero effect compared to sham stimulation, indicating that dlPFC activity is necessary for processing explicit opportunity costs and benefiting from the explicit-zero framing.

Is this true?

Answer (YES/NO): NO